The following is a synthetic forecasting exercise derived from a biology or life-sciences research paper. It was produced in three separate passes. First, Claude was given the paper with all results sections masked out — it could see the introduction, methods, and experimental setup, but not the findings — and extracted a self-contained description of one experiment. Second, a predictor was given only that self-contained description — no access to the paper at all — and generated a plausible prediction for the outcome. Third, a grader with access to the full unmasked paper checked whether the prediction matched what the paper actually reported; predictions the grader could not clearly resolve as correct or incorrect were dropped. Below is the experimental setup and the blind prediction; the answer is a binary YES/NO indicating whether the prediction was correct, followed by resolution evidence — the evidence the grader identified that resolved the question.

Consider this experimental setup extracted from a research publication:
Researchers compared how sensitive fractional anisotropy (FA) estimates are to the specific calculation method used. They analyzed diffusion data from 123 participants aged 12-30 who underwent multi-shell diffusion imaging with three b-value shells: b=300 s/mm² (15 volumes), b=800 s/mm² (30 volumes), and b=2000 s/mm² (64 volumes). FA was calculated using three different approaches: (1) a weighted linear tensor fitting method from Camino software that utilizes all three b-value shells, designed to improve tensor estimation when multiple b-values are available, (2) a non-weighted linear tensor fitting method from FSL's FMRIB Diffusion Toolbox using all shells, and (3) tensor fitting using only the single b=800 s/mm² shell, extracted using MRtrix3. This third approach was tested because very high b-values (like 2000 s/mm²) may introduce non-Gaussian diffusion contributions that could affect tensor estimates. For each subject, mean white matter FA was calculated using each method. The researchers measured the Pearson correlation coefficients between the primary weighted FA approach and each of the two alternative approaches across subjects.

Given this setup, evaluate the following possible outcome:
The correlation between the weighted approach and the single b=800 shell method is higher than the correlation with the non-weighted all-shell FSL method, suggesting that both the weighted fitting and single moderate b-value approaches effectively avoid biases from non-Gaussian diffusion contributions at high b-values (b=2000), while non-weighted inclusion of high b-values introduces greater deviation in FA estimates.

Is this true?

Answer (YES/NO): NO